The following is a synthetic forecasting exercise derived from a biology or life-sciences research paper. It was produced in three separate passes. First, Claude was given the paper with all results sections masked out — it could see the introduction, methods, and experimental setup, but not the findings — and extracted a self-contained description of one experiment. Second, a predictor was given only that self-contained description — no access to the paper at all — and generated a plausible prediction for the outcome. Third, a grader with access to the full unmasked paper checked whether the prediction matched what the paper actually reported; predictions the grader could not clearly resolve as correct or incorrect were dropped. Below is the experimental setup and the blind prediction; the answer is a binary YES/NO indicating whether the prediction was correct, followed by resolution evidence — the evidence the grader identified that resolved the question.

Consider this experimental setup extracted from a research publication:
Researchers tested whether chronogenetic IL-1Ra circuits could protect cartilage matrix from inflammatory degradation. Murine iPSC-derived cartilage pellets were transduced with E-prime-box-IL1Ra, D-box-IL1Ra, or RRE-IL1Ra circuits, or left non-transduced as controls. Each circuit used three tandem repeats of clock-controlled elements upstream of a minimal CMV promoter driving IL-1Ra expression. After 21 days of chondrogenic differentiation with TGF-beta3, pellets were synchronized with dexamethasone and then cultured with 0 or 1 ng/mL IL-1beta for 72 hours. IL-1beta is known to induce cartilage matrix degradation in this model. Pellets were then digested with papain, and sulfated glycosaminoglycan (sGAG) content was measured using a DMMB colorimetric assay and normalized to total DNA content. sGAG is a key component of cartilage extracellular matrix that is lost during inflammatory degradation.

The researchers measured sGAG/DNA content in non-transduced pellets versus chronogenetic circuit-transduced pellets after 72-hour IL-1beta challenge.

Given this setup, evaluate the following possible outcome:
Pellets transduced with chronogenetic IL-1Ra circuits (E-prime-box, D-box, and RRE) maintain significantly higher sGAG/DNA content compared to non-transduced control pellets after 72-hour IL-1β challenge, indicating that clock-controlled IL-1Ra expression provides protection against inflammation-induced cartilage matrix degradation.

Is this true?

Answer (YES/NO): YES